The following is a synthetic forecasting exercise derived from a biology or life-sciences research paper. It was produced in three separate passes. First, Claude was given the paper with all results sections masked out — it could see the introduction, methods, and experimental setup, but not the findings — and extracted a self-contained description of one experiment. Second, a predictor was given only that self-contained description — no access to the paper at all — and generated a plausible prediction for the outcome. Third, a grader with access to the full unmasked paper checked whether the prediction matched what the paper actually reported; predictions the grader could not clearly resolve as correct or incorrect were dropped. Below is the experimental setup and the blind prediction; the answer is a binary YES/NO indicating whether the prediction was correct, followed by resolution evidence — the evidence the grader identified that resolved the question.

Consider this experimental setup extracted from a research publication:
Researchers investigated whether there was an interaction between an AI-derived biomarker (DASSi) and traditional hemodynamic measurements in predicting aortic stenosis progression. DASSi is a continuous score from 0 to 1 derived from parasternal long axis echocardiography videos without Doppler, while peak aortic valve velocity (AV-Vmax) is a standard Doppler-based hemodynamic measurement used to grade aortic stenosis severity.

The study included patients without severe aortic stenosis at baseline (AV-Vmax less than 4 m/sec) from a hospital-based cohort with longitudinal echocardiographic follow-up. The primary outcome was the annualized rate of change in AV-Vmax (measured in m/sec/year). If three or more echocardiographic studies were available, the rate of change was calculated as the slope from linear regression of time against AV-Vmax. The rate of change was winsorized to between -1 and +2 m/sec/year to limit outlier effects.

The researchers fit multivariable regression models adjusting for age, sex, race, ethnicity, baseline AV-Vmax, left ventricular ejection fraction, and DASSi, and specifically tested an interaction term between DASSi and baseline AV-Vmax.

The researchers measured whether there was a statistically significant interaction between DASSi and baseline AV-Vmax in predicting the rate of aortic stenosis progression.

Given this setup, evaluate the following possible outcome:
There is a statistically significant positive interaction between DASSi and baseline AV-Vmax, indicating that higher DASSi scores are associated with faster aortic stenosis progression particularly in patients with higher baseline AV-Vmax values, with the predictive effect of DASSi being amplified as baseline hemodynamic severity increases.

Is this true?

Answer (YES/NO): NO